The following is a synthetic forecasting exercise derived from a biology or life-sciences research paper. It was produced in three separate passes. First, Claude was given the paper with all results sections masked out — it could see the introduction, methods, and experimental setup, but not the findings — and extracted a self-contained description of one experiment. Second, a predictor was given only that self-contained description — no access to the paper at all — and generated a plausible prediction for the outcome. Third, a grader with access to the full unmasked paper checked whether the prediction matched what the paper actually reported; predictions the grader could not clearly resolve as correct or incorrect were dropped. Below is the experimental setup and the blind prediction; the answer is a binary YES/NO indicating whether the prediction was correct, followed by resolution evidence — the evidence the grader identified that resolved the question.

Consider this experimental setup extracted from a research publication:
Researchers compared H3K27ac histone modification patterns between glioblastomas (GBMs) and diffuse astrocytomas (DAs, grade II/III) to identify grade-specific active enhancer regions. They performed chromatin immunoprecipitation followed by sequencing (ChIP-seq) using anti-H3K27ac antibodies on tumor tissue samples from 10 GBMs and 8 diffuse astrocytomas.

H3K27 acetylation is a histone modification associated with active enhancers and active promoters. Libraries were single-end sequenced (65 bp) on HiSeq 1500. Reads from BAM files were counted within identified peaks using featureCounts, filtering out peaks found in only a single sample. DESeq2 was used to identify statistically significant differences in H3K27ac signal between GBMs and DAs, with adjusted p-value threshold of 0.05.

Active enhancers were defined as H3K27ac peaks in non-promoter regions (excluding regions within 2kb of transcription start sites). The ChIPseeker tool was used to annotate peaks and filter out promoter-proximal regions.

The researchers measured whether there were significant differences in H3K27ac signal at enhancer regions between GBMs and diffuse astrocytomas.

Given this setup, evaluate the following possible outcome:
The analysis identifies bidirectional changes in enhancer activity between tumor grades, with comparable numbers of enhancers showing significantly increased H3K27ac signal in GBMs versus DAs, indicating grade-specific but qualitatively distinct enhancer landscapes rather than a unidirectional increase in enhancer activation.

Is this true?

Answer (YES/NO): NO